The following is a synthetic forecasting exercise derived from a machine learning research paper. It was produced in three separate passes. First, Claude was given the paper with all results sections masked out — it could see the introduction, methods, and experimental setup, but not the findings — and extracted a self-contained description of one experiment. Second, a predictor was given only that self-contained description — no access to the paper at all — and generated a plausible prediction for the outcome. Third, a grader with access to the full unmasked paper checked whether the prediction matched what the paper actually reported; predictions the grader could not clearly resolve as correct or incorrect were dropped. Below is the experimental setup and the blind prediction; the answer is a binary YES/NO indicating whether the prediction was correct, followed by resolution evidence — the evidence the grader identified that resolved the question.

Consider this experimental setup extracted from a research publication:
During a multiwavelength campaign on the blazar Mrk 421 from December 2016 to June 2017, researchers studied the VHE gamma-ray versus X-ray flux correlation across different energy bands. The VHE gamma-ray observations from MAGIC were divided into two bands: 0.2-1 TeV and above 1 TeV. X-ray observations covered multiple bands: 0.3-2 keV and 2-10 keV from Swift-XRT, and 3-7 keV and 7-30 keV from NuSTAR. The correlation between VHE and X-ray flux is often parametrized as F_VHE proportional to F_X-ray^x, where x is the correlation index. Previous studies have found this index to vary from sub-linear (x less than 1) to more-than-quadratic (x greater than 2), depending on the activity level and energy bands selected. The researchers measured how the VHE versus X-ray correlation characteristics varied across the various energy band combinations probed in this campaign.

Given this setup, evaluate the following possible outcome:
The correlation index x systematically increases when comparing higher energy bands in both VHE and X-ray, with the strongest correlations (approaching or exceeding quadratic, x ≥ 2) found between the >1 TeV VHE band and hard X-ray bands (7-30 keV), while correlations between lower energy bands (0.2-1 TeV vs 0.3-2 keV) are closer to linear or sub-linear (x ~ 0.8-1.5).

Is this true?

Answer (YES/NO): NO